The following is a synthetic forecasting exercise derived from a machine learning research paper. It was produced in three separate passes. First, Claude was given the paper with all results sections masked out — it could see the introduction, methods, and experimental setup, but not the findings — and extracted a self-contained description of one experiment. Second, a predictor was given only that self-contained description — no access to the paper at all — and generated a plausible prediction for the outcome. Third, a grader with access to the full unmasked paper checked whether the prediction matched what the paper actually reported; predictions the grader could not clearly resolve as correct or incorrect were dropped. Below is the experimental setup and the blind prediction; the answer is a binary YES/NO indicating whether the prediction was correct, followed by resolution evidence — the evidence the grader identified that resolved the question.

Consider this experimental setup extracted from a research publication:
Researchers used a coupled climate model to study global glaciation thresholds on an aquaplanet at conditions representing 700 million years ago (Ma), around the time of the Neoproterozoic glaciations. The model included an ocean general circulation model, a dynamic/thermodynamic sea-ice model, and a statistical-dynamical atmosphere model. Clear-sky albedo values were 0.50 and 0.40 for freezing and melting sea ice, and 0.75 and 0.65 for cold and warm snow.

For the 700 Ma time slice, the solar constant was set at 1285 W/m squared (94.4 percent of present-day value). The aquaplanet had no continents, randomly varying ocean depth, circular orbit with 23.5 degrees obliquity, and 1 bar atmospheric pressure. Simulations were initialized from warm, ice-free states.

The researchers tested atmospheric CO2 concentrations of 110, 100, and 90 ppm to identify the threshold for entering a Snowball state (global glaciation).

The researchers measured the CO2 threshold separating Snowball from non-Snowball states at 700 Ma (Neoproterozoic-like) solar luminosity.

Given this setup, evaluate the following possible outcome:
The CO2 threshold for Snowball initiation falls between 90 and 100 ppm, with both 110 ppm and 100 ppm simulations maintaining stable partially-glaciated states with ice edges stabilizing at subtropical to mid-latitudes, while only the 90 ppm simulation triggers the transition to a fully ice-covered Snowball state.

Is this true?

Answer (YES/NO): YES